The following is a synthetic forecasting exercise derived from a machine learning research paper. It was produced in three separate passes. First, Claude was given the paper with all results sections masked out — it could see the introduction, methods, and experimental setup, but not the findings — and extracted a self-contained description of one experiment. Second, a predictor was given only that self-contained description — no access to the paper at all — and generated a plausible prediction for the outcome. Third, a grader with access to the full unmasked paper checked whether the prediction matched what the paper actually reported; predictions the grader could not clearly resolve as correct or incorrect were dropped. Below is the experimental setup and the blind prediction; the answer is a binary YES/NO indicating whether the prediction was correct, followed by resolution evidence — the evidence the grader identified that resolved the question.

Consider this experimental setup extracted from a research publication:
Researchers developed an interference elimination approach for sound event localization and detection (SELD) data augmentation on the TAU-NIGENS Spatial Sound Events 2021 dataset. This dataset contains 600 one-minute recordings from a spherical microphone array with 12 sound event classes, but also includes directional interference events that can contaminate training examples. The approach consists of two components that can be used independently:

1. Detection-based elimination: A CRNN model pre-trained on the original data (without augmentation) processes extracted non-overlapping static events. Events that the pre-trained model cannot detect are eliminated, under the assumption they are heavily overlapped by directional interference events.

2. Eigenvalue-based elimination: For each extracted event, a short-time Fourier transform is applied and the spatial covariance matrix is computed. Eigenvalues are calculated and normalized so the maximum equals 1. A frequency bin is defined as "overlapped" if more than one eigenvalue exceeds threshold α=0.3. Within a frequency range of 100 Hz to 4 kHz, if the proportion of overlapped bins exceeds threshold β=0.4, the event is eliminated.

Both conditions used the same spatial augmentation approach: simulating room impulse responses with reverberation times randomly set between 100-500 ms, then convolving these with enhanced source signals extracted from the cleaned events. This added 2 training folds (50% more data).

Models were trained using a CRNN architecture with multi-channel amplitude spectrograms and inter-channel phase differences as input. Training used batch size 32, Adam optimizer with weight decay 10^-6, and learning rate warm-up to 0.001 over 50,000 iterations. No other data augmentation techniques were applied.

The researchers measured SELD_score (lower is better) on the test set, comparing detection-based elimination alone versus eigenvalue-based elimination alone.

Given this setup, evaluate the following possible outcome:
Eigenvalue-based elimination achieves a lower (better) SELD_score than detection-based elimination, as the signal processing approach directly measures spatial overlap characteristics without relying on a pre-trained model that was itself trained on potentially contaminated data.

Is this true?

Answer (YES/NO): YES